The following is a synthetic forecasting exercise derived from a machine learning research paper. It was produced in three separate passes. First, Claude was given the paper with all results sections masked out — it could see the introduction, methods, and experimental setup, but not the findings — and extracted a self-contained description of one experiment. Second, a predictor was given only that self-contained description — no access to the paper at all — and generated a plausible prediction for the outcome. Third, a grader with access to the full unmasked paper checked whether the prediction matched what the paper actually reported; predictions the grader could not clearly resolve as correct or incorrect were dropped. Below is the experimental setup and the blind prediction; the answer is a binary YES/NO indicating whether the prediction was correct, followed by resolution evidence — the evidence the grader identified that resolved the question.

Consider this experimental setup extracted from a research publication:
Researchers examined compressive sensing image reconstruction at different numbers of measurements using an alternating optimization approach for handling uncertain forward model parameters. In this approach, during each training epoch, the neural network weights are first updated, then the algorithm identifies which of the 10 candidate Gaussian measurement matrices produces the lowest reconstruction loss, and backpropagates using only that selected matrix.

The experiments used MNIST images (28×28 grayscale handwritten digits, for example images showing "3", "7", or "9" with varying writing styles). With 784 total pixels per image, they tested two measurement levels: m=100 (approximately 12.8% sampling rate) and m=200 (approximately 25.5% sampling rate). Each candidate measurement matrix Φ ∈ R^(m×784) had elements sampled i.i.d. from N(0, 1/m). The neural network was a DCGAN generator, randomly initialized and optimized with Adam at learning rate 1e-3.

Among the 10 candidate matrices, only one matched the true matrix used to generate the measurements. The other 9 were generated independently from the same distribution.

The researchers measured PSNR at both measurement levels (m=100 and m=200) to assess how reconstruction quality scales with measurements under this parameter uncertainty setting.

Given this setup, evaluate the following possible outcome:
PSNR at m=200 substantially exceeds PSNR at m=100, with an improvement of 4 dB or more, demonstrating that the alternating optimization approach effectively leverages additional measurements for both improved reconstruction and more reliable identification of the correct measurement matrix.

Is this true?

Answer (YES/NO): NO